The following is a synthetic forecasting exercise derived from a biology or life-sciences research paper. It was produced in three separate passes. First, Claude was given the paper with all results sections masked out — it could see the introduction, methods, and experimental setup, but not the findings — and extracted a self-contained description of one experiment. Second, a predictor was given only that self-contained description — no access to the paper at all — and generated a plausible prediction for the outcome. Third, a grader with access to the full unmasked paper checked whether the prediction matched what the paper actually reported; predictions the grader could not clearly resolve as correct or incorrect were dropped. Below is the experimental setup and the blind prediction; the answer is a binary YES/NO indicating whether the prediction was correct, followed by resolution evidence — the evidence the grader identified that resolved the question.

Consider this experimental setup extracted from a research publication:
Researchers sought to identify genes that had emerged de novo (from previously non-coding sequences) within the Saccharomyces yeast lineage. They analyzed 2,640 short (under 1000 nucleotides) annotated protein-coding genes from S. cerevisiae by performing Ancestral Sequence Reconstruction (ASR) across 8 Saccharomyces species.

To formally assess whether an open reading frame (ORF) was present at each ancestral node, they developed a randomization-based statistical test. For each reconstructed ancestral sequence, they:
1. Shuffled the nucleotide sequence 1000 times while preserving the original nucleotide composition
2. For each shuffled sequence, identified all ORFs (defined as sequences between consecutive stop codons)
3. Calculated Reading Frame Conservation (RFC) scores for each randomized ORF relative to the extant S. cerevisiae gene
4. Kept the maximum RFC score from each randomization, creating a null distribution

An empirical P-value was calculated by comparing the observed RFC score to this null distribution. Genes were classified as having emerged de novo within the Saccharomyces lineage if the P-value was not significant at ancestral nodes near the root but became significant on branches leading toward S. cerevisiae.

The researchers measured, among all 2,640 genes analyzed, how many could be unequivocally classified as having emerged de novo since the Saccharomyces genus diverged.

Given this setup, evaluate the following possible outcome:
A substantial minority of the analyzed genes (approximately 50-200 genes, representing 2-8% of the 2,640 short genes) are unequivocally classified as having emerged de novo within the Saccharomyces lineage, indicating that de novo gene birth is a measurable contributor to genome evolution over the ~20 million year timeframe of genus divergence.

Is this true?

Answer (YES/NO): NO